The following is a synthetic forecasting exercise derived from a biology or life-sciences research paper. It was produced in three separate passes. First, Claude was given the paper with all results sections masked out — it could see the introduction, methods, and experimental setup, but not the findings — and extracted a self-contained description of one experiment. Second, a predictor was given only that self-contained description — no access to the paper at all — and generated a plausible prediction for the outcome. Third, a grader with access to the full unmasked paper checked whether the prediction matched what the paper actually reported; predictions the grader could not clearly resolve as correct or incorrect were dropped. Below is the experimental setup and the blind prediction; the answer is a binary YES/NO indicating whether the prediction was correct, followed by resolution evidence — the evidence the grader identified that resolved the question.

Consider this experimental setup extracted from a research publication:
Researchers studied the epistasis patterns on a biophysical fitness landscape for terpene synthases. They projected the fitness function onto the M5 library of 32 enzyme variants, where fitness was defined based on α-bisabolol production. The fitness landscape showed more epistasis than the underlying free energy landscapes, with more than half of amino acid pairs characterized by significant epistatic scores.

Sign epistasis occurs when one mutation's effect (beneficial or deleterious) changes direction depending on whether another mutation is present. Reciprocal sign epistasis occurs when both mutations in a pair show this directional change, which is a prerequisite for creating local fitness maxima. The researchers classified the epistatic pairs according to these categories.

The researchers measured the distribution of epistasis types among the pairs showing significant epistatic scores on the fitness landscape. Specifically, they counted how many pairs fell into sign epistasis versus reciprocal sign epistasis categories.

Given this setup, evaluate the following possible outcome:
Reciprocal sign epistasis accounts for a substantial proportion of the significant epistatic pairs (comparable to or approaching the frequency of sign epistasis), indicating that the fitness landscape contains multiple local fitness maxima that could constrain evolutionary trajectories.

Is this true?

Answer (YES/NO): NO